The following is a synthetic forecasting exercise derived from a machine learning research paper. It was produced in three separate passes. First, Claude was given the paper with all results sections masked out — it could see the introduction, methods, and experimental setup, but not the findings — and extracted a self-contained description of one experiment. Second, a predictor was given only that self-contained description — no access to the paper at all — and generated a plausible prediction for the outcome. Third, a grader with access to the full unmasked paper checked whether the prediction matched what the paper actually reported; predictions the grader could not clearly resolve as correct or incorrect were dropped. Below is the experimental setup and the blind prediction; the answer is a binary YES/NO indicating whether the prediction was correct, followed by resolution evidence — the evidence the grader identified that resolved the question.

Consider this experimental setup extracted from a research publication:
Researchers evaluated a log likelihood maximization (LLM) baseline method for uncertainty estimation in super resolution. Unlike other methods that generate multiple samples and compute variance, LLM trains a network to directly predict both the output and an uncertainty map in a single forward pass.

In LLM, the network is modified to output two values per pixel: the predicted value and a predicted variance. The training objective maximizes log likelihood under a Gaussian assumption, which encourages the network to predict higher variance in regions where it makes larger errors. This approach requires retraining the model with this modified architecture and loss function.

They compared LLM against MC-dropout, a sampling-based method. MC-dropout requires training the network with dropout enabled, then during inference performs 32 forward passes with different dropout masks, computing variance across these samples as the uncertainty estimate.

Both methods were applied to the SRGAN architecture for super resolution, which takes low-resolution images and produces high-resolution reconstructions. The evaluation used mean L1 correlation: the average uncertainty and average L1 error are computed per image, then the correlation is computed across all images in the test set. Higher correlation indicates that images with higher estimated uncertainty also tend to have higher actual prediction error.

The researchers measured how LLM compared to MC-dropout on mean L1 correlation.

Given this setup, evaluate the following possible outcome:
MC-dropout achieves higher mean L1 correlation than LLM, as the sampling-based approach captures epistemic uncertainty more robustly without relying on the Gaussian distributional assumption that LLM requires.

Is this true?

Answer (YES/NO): YES